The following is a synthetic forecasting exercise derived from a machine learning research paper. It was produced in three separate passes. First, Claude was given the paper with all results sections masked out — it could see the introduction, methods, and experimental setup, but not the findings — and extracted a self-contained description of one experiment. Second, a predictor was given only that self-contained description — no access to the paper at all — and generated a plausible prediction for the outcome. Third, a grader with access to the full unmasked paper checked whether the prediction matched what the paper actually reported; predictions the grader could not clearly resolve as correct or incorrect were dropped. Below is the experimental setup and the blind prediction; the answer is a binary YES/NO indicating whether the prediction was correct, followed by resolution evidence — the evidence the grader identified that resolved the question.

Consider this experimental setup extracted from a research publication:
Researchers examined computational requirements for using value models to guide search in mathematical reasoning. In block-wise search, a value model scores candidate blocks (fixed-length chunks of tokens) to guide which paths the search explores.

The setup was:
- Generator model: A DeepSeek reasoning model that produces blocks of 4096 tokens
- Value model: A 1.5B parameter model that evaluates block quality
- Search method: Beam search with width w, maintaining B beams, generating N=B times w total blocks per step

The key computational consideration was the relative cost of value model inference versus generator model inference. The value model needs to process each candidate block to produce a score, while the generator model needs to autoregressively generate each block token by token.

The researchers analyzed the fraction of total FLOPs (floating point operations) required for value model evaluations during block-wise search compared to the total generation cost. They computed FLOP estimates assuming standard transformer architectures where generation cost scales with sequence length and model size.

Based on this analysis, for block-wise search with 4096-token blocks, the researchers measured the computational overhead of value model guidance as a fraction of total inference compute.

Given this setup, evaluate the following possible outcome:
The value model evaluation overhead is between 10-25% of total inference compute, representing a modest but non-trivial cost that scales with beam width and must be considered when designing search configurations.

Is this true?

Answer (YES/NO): NO